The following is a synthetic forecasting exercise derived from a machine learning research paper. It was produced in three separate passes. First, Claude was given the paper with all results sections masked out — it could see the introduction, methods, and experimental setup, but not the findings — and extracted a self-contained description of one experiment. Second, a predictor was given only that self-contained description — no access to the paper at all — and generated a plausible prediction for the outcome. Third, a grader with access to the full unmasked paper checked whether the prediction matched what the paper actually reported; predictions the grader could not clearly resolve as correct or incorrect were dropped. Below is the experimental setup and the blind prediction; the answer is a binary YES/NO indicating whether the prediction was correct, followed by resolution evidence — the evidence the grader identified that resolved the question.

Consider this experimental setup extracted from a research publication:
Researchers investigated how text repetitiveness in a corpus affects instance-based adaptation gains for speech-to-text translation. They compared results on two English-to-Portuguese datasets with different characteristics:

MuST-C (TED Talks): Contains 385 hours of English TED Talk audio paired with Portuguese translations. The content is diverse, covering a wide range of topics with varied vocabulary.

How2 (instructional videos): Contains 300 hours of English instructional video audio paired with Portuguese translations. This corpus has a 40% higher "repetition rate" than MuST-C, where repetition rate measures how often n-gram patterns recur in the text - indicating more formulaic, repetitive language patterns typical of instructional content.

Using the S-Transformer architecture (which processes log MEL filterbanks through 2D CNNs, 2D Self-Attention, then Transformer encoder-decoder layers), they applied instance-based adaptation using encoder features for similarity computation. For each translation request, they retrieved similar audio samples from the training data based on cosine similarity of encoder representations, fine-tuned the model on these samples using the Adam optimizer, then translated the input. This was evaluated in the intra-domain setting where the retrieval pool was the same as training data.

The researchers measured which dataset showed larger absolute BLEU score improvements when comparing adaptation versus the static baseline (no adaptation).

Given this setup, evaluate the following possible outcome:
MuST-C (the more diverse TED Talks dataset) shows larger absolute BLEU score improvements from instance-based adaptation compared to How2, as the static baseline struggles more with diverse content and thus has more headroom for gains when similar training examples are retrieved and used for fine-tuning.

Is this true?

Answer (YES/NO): NO